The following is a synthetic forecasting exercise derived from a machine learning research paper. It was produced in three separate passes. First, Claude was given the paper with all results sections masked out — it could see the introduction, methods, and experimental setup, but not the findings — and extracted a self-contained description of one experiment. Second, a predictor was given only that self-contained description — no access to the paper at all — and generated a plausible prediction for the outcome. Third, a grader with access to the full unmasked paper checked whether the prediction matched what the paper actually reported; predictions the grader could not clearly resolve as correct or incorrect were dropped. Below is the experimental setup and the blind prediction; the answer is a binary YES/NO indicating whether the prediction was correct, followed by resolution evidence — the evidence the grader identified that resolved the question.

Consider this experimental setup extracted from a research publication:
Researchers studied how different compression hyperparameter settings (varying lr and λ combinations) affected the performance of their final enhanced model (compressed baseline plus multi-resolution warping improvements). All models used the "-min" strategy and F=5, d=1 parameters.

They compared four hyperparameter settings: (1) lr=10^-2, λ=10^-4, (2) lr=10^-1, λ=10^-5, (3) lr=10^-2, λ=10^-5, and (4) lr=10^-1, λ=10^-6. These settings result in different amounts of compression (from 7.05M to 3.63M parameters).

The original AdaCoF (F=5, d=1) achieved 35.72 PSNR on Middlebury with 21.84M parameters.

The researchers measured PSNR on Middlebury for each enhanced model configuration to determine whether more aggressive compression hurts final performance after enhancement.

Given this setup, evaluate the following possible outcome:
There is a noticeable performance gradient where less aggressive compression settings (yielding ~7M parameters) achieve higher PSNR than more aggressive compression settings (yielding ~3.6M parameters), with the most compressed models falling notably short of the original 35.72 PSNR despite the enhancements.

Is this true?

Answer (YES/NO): NO